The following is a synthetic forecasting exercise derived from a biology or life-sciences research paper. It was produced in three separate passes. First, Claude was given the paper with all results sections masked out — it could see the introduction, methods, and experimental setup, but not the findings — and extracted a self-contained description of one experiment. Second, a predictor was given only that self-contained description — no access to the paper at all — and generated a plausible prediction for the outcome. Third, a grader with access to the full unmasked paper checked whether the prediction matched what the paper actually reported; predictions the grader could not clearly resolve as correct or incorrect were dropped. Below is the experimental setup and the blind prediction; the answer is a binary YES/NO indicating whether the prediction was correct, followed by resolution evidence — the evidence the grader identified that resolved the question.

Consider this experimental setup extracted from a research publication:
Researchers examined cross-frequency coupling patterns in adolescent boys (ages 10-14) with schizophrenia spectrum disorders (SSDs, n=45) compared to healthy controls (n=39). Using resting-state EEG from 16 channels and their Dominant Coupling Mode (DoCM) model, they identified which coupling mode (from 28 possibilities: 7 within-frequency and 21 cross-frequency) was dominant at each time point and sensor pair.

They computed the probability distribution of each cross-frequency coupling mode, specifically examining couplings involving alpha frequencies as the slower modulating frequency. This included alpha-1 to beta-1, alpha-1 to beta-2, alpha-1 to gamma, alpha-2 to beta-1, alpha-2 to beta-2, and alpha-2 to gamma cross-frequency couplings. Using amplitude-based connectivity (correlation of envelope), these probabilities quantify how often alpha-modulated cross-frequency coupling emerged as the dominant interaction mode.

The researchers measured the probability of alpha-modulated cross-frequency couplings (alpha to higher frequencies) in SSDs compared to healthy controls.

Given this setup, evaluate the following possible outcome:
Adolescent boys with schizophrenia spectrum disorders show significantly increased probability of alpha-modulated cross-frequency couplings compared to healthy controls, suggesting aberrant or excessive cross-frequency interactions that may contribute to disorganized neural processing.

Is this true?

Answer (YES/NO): YES